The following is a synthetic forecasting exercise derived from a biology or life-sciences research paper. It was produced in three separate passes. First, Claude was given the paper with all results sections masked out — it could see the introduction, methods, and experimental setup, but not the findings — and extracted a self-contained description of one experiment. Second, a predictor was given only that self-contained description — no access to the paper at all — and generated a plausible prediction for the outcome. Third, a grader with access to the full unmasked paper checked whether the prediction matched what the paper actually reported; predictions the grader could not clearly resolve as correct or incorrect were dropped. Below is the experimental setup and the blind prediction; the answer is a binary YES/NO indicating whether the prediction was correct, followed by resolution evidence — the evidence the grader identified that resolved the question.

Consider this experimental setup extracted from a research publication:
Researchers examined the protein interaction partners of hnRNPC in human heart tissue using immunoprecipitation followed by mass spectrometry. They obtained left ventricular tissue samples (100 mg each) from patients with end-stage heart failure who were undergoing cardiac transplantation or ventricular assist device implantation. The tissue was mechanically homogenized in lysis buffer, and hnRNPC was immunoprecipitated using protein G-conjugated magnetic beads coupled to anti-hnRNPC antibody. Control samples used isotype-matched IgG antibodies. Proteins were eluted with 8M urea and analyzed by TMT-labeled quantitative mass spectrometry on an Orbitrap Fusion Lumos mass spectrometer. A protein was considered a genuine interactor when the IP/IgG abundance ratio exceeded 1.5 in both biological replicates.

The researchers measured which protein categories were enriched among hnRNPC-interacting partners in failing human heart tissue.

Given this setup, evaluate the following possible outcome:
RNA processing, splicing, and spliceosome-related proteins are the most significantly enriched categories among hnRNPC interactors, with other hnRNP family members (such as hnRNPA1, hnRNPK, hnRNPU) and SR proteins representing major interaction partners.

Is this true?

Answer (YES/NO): NO